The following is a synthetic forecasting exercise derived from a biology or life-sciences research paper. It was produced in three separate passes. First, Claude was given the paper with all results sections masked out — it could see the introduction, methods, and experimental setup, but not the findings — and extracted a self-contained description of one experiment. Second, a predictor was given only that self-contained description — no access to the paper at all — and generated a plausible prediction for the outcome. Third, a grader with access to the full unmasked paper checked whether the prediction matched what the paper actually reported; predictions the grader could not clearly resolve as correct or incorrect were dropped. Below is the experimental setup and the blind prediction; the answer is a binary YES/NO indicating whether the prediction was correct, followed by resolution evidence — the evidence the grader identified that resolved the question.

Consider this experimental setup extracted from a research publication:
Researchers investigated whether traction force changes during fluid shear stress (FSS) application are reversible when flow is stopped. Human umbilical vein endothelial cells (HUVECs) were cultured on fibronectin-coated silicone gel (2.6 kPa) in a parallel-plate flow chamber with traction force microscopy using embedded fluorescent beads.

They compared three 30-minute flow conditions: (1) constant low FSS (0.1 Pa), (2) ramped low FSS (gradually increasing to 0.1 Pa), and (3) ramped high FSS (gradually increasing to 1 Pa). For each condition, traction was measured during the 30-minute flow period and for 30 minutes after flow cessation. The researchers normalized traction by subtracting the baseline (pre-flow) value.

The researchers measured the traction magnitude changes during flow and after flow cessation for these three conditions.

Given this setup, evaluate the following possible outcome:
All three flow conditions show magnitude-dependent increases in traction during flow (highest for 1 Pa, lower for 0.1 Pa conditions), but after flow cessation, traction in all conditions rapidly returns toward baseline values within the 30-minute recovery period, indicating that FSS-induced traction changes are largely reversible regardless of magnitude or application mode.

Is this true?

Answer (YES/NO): NO